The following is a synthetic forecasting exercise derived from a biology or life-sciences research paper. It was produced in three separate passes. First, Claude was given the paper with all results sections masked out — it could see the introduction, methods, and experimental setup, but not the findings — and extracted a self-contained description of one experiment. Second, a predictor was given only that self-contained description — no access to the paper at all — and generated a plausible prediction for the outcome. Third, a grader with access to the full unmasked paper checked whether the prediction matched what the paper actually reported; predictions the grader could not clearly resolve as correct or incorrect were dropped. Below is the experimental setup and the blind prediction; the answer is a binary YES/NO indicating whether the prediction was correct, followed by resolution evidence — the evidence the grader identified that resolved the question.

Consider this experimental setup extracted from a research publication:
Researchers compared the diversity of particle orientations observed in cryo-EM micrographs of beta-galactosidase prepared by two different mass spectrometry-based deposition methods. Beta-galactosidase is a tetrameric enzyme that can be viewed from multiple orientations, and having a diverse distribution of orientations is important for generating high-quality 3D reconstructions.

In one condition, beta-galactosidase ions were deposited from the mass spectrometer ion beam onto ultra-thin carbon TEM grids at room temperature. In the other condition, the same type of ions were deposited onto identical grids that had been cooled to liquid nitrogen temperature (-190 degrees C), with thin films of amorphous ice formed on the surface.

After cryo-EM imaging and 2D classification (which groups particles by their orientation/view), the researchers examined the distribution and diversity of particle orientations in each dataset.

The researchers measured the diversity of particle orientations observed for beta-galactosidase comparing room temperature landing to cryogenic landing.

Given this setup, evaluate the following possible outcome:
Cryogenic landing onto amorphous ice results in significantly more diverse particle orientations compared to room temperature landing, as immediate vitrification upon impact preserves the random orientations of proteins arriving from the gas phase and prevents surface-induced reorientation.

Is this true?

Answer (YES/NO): YES